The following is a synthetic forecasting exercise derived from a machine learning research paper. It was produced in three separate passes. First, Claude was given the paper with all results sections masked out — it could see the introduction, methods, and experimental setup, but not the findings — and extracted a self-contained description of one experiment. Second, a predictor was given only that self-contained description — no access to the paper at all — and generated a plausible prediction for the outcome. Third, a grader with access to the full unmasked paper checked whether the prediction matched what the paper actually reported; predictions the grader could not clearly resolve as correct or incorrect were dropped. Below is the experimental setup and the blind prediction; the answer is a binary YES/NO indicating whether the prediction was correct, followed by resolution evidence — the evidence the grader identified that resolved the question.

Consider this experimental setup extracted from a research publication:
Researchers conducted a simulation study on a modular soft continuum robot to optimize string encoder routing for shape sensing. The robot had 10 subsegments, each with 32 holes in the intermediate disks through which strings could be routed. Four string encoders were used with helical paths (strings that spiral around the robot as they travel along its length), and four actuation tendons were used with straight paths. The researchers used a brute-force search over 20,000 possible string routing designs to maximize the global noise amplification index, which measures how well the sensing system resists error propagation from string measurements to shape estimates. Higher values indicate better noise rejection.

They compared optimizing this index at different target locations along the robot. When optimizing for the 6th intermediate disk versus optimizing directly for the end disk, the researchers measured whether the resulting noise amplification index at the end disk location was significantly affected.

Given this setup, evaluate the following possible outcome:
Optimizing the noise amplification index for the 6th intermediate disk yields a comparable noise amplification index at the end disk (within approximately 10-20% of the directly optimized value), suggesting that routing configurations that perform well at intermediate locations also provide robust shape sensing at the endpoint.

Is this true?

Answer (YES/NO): YES